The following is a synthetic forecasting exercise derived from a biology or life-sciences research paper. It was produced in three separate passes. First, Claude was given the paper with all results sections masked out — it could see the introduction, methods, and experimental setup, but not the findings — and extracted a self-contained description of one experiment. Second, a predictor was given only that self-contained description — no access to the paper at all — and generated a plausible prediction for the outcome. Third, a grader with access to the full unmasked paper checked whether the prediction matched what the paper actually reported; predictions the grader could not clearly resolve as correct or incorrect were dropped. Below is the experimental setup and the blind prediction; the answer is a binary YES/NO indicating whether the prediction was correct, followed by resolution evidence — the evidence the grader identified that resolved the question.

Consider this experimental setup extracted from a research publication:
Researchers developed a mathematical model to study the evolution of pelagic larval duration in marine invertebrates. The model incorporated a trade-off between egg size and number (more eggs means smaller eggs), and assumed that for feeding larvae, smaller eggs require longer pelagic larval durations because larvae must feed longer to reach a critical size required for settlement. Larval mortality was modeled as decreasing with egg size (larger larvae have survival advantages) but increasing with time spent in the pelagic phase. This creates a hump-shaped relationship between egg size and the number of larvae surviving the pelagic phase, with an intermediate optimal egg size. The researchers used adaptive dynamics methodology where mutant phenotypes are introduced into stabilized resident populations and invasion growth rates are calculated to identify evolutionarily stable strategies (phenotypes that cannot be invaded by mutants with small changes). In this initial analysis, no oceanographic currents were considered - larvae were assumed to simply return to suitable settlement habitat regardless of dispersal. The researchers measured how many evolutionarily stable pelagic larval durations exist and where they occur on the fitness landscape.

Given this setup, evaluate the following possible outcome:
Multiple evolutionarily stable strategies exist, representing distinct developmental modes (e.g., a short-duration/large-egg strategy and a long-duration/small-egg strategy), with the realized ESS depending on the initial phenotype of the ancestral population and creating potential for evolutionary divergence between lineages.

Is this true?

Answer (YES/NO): NO